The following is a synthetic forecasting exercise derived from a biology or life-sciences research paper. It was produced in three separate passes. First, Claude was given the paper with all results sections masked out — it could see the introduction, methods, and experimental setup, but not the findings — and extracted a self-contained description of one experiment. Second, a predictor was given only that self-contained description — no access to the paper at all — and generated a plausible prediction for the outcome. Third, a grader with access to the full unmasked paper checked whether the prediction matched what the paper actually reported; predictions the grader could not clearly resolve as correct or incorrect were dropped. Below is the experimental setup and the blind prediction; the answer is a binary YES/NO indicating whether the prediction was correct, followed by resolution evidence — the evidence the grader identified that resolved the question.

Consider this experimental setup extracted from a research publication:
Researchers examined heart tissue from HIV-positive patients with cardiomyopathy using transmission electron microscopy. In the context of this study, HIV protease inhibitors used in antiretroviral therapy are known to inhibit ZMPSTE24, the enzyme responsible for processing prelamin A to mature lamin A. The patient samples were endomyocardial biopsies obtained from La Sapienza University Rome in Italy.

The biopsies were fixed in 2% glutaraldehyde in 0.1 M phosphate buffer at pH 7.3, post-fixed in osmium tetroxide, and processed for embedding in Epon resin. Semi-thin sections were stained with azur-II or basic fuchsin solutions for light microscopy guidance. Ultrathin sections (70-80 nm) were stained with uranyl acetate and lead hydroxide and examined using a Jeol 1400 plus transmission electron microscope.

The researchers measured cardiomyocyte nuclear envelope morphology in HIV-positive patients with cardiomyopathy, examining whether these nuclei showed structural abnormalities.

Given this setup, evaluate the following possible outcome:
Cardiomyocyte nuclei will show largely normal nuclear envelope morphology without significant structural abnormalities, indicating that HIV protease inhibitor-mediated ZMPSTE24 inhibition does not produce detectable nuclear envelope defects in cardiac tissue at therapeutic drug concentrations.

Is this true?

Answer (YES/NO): NO